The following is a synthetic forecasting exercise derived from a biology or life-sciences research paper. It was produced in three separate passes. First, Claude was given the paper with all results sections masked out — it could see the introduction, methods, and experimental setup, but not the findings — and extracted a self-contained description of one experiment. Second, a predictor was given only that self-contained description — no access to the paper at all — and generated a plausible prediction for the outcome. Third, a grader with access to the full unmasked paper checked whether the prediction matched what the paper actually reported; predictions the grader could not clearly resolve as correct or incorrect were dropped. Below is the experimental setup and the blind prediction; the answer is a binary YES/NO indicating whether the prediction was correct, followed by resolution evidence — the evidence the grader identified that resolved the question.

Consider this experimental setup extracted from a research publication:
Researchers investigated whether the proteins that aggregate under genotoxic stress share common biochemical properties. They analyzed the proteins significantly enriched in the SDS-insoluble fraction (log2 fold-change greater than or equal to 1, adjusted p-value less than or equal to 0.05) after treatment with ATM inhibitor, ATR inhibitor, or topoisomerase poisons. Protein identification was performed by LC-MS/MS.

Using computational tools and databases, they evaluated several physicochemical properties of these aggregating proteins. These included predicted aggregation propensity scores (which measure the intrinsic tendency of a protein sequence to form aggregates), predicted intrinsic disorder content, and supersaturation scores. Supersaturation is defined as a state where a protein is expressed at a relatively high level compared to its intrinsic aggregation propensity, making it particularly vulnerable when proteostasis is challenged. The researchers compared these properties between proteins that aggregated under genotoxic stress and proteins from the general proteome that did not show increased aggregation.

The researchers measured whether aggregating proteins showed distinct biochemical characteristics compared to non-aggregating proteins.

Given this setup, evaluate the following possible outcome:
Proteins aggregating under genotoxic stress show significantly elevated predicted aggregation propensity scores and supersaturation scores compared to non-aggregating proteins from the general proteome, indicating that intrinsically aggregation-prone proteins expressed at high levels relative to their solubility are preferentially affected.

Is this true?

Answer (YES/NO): NO